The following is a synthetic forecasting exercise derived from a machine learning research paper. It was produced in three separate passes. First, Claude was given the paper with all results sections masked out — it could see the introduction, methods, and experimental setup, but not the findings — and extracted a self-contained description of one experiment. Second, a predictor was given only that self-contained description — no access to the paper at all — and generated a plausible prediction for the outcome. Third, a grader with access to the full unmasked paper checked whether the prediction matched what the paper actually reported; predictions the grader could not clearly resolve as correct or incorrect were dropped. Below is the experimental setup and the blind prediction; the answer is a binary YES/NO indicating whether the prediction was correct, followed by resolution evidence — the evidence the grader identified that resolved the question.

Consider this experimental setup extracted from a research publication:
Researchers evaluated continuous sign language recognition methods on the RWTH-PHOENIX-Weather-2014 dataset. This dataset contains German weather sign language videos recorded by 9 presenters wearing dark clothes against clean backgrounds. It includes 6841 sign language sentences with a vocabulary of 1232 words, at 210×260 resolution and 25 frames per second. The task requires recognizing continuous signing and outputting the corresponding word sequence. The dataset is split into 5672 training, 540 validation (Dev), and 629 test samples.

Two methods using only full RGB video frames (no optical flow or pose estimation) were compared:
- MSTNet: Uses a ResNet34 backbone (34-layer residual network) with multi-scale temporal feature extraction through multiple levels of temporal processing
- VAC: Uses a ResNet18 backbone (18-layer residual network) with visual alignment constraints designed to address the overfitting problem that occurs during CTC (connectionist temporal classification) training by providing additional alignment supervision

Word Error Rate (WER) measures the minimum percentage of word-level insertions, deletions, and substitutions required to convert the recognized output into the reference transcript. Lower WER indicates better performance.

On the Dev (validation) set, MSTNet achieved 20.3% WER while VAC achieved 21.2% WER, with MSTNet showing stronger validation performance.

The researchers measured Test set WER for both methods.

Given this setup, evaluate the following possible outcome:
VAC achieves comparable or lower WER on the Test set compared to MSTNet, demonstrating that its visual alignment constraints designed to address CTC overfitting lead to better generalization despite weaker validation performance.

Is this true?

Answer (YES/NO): NO